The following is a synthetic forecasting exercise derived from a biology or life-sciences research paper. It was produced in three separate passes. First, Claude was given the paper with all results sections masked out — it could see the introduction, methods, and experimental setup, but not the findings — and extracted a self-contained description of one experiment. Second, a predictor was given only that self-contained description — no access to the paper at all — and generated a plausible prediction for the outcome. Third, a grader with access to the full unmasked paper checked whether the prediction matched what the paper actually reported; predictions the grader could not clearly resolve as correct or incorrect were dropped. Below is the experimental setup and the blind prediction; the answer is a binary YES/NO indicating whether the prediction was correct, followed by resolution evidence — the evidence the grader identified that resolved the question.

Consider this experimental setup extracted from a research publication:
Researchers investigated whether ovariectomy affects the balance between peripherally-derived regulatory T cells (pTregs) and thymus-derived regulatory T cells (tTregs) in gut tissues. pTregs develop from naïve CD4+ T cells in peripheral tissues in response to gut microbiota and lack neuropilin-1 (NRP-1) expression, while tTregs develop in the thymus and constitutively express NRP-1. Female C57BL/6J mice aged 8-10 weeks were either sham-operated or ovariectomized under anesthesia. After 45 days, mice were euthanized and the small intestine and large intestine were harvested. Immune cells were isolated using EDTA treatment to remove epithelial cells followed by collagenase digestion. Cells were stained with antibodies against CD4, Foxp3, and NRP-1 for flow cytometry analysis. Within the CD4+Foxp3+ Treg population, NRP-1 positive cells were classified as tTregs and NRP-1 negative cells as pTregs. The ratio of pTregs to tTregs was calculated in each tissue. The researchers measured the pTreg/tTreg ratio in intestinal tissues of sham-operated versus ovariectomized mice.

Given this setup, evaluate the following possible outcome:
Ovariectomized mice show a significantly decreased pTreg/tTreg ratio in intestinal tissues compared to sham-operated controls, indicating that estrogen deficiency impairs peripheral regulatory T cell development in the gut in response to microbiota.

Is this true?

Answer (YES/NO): YES